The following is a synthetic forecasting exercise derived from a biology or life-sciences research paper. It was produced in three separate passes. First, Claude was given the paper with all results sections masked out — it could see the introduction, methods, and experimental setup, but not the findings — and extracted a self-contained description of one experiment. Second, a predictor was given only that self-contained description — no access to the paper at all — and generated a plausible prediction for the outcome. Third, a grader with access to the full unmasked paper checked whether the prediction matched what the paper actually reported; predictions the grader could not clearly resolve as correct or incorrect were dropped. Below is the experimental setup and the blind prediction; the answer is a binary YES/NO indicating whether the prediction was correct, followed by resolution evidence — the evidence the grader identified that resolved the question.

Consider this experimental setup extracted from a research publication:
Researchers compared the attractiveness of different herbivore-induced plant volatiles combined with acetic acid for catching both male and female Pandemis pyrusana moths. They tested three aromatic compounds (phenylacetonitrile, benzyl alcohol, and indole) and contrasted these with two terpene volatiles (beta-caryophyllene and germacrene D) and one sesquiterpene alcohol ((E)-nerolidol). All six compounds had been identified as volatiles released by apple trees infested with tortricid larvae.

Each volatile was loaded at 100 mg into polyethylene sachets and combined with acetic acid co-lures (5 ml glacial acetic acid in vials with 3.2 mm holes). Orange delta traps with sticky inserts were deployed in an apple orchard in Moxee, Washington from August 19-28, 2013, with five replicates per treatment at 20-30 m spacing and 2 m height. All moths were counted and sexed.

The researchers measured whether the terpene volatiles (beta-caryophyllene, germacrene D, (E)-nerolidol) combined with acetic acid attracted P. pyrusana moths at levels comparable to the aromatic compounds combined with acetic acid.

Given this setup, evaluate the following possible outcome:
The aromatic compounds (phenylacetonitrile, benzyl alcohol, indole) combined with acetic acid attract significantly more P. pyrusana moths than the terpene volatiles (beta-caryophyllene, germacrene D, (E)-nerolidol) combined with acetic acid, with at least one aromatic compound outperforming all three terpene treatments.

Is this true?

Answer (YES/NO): YES